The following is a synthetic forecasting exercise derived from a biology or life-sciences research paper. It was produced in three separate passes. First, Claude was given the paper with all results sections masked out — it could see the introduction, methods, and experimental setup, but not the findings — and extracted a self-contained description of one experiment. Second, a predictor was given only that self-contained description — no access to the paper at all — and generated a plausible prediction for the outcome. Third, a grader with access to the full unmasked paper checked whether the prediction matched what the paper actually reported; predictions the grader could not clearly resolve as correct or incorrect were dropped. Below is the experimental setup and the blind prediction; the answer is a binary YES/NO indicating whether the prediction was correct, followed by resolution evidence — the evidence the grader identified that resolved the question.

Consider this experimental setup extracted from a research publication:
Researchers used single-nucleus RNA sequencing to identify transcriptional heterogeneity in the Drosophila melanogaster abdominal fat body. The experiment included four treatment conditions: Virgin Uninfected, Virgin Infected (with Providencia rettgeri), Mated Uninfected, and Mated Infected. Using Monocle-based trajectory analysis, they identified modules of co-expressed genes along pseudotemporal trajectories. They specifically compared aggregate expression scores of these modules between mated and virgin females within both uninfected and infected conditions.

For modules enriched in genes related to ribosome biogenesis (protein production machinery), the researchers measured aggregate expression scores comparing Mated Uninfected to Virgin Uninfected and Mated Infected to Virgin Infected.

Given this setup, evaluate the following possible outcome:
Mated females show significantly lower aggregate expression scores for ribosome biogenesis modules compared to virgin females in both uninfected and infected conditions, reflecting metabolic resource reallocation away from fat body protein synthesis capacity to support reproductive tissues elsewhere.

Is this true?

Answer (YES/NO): YES